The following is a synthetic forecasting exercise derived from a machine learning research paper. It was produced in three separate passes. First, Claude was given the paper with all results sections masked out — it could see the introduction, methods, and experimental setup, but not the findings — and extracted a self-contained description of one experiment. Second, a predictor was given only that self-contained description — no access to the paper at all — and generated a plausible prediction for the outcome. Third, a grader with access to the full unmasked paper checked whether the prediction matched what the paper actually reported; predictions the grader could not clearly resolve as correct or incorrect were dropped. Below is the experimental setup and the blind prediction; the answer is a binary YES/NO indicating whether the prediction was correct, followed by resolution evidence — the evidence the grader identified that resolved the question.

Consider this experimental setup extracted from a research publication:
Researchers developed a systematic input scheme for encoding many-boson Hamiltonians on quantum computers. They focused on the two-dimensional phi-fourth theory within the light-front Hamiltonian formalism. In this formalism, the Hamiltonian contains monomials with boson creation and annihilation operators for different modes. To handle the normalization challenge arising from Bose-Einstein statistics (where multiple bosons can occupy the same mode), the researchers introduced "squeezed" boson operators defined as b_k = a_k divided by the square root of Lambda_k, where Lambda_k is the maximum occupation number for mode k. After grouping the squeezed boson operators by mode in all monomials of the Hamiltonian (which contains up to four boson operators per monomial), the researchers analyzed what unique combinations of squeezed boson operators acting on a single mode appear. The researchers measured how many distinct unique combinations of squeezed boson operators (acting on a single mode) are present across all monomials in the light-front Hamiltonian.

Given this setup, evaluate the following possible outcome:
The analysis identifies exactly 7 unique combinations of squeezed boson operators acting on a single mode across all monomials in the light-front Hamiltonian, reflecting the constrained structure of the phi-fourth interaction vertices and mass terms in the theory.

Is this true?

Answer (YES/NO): NO